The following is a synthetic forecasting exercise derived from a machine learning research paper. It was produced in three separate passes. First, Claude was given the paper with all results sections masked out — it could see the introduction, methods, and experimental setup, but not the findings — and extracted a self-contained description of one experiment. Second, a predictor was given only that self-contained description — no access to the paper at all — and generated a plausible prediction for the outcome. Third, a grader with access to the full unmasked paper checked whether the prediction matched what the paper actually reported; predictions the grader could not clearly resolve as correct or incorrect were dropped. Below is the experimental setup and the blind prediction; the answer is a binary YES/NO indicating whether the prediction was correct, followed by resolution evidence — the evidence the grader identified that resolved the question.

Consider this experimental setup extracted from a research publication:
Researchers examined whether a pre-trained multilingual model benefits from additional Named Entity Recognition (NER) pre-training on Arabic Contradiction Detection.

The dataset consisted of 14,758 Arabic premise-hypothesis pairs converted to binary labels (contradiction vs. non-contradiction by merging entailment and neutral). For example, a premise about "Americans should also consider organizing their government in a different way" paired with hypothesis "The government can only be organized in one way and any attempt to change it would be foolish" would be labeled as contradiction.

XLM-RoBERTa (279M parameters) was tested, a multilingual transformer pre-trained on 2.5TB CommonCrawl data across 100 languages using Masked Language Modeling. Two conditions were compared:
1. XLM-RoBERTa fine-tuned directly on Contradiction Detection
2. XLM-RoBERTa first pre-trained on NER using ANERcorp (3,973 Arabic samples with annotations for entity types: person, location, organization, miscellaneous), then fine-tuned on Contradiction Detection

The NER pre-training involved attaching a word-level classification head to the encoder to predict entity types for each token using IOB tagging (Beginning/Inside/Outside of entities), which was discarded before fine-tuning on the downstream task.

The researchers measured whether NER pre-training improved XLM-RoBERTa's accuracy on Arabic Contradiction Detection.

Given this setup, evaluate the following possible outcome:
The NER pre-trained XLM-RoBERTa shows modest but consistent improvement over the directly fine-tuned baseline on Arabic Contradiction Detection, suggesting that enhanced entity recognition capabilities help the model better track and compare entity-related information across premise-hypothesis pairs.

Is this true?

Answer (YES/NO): NO